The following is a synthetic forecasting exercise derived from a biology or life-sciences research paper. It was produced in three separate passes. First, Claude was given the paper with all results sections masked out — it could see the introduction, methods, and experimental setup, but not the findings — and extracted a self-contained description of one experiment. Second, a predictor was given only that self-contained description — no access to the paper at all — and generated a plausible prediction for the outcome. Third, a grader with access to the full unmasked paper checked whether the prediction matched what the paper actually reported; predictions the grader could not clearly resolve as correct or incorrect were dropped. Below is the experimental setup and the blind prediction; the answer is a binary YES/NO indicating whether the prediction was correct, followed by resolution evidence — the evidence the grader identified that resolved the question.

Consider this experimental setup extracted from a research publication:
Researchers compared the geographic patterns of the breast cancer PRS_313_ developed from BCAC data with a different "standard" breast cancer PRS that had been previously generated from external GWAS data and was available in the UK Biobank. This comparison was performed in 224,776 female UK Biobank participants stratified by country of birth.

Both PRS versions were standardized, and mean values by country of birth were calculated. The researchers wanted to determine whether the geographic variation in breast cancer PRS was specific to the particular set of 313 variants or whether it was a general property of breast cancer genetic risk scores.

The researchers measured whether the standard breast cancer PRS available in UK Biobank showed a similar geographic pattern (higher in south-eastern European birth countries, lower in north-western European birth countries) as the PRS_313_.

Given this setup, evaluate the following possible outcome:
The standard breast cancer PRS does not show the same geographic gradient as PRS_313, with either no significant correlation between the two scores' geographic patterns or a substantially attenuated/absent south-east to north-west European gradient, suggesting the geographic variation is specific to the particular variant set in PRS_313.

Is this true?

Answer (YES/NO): NO